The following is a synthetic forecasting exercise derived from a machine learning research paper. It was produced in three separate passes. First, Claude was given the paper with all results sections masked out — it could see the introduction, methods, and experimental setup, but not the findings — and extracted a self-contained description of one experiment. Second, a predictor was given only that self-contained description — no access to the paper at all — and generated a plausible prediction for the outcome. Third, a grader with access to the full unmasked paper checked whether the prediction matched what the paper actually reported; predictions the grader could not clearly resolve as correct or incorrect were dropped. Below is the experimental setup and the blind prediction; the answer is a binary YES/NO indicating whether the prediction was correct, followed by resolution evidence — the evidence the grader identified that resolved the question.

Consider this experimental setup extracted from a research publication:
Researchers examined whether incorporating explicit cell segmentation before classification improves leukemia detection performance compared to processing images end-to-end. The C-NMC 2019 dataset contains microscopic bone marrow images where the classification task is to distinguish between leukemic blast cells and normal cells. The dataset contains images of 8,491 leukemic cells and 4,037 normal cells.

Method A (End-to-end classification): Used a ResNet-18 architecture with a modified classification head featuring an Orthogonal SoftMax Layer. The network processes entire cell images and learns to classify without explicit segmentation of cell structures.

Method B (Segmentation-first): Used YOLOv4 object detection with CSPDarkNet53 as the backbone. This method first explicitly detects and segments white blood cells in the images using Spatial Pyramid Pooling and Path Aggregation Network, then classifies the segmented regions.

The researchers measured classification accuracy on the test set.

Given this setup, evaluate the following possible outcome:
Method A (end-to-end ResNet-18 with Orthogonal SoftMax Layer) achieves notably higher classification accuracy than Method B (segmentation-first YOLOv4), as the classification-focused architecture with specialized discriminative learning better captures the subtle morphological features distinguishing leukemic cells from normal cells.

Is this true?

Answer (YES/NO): NO